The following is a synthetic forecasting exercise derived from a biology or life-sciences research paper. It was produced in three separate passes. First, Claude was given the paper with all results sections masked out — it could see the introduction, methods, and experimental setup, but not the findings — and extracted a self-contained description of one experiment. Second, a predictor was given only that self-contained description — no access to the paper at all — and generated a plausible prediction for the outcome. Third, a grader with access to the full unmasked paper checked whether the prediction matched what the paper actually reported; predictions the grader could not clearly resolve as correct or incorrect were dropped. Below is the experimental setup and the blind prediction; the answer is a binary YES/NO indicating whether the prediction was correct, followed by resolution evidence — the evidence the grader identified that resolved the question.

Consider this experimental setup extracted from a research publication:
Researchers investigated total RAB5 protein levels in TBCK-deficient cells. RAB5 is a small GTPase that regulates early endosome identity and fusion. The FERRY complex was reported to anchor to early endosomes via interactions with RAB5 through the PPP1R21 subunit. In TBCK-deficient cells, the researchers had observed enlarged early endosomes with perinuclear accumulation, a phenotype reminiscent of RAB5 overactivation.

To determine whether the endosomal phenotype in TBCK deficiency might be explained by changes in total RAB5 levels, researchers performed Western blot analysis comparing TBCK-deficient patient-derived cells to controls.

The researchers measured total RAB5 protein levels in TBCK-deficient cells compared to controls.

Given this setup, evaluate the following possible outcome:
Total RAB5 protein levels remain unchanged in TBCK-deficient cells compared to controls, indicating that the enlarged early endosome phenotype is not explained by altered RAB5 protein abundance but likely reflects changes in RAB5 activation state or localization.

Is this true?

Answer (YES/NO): YES